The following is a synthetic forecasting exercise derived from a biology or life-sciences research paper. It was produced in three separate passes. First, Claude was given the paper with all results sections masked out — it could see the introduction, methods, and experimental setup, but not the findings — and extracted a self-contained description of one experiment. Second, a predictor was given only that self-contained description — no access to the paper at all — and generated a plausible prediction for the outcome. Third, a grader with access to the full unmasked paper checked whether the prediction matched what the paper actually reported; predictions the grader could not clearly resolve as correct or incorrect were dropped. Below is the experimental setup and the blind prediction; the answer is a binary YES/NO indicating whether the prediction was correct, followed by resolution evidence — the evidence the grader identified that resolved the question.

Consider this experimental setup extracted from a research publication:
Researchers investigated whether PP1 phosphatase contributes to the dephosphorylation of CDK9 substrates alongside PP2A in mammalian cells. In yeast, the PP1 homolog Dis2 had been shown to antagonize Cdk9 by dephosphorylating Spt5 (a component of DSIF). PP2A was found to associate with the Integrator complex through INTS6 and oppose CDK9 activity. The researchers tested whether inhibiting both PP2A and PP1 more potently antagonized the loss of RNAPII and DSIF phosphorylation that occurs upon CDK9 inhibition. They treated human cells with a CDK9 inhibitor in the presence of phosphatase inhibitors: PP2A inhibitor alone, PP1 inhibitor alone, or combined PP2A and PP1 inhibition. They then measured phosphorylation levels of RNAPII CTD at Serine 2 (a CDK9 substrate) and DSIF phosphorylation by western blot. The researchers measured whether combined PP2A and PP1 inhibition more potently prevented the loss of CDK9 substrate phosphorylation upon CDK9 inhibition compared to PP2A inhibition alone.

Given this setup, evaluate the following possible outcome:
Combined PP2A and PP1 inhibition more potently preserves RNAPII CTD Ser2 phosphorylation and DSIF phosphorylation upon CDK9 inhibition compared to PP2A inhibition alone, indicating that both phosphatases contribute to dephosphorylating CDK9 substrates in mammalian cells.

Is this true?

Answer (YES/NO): YES